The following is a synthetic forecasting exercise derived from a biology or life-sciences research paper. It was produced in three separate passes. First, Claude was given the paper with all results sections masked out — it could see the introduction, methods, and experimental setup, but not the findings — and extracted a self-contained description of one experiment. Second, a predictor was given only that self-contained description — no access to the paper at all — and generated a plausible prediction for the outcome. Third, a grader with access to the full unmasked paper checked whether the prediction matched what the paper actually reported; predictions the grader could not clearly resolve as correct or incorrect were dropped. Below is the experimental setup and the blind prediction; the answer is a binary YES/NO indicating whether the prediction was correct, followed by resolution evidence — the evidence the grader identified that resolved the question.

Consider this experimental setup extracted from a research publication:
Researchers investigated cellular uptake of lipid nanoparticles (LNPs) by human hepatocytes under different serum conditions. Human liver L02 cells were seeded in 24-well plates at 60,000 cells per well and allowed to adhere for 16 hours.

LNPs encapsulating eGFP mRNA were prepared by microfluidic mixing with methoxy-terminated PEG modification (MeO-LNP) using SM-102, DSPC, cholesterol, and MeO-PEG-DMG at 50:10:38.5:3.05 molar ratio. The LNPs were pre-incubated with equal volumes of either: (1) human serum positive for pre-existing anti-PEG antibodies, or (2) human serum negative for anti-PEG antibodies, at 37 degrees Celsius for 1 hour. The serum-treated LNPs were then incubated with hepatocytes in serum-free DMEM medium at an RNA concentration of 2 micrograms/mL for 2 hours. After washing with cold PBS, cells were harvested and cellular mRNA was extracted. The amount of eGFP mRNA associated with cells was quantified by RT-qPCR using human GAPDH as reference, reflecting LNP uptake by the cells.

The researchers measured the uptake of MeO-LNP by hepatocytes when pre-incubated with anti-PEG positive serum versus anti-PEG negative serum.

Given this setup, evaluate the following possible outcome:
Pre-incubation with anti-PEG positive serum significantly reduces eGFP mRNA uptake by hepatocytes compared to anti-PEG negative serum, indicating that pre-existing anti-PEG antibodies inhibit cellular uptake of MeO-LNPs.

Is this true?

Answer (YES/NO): NO